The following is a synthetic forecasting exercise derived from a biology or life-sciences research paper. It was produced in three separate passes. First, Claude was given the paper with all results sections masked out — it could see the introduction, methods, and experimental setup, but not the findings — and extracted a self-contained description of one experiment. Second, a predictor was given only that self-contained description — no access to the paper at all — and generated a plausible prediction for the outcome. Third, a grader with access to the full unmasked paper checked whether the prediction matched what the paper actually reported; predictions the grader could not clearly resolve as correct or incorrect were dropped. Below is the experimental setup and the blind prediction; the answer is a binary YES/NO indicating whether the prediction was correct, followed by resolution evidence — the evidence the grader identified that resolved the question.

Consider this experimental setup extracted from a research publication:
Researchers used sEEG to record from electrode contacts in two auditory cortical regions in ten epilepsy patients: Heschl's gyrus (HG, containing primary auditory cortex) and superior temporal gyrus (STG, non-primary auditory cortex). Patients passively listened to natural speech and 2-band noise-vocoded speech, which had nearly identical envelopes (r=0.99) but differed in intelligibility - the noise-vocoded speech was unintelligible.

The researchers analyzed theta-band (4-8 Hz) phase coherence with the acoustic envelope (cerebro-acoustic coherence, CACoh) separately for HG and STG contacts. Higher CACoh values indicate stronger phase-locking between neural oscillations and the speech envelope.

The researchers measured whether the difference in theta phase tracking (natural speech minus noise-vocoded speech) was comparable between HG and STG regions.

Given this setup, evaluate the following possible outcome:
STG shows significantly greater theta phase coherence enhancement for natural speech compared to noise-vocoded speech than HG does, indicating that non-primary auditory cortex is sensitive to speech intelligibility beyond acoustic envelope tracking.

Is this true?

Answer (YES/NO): NO